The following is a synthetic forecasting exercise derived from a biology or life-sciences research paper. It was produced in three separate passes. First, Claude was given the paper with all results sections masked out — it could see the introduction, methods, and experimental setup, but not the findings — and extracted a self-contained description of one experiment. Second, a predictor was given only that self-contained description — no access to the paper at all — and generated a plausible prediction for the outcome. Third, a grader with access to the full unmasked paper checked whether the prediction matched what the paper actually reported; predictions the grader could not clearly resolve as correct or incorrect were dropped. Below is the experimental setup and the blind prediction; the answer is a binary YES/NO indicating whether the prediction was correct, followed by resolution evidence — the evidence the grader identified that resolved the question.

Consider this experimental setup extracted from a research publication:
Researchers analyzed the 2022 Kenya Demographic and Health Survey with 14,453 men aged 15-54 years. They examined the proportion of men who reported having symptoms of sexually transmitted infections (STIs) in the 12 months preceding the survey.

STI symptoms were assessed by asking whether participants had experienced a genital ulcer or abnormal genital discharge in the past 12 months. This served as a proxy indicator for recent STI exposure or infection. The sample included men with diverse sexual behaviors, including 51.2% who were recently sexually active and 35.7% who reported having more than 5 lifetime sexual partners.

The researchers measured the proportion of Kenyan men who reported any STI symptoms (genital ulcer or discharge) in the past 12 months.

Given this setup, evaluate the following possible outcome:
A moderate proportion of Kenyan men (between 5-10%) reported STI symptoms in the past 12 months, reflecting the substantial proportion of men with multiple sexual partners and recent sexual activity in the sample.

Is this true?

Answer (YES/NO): NO